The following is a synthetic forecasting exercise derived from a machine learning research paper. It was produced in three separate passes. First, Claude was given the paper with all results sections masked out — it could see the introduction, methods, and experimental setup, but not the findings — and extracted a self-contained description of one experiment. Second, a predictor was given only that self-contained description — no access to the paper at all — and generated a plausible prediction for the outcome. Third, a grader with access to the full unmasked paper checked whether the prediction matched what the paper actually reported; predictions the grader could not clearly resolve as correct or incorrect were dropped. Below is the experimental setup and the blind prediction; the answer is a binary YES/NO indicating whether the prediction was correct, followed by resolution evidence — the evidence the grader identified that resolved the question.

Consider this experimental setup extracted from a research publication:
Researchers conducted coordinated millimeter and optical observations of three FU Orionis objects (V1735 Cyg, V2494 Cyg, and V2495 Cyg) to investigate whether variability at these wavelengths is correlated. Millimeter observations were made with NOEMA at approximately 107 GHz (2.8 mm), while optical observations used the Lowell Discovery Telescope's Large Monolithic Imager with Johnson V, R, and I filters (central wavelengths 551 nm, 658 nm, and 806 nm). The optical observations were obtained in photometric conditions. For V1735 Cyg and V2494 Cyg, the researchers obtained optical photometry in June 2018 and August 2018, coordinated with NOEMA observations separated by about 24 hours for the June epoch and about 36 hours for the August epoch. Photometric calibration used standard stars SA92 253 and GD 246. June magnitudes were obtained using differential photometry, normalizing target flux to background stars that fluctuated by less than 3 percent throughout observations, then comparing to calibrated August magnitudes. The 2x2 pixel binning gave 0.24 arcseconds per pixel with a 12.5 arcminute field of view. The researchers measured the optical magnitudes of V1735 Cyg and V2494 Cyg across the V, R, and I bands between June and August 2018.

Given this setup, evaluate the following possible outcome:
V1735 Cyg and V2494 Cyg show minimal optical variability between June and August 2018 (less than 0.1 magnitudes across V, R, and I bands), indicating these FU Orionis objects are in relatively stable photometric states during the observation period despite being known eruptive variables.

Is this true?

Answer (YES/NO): YES